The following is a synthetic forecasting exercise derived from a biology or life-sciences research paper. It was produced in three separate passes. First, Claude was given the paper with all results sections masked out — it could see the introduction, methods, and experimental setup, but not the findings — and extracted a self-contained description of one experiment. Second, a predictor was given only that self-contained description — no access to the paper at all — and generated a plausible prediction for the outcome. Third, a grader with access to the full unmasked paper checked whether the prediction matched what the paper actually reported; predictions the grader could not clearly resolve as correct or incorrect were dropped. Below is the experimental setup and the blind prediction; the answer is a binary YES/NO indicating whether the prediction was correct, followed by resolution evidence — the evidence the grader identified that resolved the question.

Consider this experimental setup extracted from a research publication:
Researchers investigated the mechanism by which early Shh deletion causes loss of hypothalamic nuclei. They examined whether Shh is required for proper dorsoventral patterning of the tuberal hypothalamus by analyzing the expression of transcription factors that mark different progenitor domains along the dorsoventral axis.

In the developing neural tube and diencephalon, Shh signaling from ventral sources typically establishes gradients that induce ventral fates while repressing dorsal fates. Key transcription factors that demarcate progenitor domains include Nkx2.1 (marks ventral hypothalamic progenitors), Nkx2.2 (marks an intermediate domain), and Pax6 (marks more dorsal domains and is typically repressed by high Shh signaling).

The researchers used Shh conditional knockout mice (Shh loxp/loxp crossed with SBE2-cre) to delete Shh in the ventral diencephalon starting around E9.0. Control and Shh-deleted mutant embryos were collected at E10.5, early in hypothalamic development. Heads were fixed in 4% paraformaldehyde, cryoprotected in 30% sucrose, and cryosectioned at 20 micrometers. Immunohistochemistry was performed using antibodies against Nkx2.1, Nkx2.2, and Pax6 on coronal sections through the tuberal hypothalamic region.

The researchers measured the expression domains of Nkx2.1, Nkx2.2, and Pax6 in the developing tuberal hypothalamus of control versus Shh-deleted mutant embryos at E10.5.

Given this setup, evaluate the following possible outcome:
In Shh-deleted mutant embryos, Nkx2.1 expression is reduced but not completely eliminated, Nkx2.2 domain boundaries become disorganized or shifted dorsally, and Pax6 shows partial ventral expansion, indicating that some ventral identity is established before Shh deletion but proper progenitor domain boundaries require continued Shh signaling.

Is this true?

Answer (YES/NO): NO